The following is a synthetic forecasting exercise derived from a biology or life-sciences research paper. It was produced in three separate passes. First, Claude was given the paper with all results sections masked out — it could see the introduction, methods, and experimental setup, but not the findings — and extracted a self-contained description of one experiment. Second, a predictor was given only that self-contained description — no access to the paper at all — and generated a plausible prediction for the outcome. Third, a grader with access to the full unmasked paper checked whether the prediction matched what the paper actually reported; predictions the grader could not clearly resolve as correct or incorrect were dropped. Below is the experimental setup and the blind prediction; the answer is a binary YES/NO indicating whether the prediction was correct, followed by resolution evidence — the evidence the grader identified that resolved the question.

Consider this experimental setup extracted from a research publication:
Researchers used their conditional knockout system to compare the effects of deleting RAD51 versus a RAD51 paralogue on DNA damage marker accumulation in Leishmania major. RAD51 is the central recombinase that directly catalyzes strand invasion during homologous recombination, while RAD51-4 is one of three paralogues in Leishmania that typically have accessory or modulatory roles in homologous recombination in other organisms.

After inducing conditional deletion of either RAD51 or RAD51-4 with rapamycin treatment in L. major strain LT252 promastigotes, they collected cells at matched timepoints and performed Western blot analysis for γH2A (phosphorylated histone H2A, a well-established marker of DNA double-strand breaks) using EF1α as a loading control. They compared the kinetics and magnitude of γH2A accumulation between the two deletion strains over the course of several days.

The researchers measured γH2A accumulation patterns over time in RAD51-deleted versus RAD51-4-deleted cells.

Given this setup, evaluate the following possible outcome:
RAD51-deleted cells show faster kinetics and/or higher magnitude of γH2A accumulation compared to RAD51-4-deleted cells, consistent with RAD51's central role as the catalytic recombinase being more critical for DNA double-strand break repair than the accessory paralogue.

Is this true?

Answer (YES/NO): YES